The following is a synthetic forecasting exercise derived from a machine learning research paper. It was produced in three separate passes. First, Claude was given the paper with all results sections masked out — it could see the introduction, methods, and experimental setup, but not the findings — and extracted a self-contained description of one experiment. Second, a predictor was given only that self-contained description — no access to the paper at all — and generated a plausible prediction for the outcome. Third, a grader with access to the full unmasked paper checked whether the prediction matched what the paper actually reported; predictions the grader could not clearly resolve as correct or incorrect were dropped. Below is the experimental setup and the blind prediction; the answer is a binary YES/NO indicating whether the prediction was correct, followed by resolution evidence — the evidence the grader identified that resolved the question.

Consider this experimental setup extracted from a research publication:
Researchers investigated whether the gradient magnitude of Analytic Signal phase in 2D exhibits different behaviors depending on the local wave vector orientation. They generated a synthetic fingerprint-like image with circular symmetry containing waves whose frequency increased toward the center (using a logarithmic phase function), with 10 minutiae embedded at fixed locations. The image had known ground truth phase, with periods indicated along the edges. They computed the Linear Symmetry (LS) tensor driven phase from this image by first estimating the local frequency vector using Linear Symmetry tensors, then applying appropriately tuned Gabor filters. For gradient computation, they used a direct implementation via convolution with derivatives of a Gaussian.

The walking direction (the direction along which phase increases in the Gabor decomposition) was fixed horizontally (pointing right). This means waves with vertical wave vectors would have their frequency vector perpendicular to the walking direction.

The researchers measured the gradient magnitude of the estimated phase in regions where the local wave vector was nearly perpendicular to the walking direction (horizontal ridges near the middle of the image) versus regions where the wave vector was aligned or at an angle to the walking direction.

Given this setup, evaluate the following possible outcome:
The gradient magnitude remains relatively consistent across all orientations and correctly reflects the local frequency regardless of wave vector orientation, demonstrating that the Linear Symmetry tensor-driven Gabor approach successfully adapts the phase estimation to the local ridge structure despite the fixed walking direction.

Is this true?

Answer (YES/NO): NO